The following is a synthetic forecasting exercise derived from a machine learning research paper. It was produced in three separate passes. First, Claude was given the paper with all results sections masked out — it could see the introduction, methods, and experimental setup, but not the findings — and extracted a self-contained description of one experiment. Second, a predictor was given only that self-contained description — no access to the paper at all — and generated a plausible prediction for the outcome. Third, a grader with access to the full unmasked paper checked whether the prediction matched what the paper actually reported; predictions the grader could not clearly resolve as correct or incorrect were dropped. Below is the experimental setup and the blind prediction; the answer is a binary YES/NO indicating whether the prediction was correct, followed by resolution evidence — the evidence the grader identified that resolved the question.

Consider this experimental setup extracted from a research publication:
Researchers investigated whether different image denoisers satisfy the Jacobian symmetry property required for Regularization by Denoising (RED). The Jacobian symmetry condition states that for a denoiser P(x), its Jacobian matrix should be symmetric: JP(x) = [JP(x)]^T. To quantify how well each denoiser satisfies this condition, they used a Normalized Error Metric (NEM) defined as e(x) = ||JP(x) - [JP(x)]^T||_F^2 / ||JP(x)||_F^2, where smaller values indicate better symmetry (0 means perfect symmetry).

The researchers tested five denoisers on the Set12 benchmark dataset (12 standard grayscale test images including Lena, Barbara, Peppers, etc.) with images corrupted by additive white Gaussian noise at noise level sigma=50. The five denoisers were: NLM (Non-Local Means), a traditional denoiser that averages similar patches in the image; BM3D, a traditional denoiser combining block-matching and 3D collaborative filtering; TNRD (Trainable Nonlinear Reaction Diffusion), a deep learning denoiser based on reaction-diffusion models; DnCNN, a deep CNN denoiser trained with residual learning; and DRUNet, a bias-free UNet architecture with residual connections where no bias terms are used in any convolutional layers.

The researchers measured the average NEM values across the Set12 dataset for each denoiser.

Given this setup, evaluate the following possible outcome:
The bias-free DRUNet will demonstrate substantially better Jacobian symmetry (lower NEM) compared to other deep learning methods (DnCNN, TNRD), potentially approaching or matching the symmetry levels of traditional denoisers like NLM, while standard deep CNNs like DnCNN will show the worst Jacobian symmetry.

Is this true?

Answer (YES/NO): NO